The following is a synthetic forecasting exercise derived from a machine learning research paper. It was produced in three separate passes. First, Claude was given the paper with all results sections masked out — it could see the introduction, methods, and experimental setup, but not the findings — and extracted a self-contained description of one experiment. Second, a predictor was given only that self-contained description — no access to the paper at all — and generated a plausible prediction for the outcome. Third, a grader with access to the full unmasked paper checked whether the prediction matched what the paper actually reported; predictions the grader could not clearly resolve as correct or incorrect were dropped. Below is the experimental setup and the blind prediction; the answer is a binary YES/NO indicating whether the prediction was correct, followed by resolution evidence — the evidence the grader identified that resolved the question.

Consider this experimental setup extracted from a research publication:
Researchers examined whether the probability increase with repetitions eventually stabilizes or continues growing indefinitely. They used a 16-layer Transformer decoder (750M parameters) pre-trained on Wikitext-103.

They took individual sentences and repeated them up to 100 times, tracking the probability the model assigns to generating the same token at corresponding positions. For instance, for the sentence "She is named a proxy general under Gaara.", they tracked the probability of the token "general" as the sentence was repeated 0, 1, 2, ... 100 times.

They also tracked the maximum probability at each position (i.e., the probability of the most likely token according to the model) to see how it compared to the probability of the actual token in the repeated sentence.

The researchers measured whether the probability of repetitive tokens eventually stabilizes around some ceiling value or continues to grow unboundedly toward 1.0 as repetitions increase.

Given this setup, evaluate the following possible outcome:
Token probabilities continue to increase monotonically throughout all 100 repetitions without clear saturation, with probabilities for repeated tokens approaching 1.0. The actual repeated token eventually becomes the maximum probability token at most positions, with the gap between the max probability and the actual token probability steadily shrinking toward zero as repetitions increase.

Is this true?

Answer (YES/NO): NO